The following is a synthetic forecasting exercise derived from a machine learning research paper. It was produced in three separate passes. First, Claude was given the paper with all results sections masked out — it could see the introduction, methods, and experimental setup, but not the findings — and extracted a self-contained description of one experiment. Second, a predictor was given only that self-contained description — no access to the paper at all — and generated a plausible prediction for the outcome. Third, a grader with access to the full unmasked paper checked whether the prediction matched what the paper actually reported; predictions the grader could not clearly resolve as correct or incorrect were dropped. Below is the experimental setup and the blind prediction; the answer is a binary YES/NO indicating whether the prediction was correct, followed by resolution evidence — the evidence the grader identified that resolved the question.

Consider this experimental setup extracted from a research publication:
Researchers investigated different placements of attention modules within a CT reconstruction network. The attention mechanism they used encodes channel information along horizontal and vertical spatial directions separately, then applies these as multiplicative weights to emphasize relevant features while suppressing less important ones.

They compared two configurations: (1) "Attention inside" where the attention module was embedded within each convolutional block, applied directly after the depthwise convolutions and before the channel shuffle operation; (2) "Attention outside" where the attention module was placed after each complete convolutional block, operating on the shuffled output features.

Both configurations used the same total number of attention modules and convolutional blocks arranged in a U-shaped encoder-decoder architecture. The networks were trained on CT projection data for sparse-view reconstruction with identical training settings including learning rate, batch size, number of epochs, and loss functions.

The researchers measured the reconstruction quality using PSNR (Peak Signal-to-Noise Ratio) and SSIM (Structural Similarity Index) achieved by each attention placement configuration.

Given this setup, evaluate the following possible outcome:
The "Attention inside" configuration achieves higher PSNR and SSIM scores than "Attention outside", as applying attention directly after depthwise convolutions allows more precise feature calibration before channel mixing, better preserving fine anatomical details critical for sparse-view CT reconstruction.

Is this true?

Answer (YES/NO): NO